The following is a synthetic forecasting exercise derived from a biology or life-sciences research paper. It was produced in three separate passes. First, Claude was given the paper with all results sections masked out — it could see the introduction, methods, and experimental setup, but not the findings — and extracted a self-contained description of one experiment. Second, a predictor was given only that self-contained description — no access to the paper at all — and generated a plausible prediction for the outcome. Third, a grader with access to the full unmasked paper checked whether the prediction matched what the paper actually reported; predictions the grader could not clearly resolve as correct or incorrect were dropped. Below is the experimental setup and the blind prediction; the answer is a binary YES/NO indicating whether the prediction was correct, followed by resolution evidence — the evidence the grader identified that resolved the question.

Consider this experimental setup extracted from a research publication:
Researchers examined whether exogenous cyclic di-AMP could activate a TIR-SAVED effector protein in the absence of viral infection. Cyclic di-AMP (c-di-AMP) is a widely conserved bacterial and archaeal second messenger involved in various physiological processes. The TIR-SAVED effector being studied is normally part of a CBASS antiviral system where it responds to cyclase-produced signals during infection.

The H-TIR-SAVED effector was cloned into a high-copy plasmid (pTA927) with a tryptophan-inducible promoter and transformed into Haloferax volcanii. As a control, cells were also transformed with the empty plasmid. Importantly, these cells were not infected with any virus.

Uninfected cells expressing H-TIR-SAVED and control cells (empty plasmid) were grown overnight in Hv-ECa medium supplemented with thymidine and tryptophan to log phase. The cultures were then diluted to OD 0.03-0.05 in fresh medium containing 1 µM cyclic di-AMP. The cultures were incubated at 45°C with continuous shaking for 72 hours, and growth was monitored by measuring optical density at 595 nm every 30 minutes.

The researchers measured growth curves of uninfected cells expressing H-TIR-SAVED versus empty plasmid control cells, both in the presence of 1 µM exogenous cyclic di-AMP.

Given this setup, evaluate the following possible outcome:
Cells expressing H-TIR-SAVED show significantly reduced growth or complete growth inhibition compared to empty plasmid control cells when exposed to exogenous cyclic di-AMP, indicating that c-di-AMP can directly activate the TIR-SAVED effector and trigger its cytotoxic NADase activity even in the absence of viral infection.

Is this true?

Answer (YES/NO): YES